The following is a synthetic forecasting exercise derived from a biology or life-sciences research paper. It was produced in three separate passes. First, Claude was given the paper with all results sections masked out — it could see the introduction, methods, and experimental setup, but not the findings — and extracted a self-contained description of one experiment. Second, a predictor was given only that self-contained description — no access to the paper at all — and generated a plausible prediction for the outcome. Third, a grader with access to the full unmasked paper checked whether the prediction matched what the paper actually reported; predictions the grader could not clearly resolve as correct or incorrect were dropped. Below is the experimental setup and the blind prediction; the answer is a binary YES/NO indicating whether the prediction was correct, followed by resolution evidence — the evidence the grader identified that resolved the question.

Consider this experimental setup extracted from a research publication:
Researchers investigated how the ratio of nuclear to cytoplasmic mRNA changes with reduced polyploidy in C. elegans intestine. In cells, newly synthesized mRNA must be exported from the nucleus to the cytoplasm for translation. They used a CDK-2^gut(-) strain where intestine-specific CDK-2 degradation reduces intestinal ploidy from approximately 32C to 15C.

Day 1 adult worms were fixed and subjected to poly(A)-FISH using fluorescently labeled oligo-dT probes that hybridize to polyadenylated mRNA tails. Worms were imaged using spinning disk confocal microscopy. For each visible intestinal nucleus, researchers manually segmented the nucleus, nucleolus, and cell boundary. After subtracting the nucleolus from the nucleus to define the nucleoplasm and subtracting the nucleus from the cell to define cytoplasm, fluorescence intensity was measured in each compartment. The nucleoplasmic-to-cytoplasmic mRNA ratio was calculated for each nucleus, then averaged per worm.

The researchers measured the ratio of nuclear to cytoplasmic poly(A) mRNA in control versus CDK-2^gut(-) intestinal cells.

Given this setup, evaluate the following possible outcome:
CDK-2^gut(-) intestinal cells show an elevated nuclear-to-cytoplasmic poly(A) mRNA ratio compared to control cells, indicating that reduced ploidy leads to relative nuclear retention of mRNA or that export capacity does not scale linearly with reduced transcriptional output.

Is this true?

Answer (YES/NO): NO